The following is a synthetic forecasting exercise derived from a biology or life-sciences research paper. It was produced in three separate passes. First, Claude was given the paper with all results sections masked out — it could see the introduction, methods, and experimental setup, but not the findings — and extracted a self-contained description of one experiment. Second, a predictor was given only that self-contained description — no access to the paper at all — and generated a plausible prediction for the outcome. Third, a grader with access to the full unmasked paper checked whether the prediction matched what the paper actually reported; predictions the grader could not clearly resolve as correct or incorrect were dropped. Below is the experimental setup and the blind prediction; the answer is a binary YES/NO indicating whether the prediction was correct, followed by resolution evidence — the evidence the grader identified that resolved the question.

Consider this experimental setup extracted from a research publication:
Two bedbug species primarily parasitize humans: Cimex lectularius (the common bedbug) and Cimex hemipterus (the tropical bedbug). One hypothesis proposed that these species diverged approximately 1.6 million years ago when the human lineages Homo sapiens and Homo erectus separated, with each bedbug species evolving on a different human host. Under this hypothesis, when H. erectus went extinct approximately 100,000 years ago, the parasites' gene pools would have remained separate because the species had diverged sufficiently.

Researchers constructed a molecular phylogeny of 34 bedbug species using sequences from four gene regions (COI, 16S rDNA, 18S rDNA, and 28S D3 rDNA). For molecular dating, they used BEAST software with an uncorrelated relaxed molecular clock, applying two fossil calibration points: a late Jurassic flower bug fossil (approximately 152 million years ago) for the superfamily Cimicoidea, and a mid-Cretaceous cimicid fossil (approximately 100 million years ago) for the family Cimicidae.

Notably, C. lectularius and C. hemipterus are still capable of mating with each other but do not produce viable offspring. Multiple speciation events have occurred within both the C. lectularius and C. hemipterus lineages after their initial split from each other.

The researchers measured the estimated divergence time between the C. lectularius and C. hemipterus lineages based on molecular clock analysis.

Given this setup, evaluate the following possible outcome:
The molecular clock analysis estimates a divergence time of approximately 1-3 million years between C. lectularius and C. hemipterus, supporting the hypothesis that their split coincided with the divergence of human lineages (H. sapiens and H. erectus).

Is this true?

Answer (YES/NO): NO